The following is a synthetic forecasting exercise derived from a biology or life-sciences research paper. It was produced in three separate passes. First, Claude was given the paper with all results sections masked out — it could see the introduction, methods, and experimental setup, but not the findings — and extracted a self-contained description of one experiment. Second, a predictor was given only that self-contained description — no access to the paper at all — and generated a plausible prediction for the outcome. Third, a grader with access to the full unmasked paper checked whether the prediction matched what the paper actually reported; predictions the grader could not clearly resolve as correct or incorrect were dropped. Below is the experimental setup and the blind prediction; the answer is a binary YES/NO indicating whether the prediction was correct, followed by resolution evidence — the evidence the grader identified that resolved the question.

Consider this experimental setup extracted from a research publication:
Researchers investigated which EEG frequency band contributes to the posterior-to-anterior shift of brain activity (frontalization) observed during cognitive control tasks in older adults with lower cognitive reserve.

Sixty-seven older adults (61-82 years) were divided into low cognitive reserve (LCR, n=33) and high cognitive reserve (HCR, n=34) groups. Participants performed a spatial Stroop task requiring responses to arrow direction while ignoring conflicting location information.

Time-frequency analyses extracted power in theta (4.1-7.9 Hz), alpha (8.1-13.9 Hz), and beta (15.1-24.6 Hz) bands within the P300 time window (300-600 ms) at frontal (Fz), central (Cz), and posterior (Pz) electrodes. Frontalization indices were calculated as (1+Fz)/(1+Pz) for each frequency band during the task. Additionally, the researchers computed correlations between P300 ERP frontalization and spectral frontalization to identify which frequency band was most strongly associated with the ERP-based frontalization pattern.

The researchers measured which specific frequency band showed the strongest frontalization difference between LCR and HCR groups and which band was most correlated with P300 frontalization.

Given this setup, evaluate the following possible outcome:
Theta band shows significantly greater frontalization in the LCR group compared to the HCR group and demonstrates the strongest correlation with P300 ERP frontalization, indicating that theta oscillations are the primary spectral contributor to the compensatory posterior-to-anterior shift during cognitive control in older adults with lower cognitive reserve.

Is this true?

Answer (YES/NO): NO